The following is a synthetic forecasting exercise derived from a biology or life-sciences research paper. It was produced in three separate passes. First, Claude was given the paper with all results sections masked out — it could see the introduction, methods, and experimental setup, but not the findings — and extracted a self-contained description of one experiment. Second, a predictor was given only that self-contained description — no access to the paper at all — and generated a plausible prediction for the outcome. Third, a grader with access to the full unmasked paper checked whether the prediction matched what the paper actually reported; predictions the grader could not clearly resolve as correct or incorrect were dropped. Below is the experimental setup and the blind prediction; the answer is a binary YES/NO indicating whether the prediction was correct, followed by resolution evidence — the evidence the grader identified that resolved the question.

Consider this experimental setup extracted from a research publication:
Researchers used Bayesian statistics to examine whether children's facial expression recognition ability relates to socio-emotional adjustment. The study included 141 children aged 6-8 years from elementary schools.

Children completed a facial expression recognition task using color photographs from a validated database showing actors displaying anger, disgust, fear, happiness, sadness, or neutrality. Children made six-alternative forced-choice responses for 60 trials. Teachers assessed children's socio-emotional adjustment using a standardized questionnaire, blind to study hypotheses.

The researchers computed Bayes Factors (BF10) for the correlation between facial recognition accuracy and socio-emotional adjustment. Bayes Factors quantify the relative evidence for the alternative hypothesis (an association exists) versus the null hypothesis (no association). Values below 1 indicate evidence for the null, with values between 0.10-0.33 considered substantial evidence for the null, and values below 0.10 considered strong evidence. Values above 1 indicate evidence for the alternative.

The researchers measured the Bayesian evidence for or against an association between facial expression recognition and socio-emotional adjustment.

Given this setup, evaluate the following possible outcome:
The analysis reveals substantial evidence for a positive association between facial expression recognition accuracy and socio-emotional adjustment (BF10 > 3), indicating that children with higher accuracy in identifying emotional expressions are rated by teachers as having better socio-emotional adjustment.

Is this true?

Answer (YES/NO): NO